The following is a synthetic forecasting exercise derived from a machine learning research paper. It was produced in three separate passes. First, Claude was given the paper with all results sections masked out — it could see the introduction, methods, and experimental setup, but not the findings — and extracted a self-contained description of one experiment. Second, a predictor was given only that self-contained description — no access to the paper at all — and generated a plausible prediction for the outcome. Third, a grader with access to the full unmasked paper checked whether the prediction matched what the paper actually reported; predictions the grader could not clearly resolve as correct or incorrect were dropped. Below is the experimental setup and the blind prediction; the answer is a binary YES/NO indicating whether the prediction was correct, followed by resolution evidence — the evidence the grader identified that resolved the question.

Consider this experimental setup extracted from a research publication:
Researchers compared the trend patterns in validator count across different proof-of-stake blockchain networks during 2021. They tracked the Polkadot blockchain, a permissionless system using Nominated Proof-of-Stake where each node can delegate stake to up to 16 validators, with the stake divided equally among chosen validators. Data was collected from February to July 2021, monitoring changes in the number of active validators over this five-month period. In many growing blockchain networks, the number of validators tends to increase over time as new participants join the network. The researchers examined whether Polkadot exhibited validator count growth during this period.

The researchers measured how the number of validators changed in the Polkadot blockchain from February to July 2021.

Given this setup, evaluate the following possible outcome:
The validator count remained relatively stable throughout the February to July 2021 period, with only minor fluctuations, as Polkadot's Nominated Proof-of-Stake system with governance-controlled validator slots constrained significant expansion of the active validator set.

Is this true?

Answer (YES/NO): YES